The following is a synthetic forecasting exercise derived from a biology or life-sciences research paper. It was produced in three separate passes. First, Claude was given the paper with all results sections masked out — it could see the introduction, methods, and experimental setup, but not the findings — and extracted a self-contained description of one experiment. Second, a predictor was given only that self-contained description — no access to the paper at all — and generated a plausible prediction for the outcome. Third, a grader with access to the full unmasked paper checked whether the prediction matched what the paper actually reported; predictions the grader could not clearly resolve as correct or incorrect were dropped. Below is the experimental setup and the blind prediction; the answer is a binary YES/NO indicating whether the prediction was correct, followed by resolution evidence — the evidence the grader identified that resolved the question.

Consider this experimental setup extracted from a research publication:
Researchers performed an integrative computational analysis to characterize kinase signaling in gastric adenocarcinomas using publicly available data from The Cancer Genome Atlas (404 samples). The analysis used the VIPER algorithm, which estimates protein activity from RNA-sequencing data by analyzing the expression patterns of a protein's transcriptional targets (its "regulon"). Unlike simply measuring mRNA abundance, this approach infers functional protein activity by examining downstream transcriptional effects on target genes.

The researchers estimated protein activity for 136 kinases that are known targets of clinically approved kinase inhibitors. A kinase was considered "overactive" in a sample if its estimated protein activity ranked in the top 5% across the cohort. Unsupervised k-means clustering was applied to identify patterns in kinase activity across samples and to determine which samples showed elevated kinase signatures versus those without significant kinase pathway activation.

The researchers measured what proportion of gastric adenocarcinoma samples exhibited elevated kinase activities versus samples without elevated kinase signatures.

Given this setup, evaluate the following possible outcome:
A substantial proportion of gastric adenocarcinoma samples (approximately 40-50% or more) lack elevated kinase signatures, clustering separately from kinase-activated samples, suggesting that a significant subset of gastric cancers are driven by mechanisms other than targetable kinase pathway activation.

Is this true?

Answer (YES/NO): YES